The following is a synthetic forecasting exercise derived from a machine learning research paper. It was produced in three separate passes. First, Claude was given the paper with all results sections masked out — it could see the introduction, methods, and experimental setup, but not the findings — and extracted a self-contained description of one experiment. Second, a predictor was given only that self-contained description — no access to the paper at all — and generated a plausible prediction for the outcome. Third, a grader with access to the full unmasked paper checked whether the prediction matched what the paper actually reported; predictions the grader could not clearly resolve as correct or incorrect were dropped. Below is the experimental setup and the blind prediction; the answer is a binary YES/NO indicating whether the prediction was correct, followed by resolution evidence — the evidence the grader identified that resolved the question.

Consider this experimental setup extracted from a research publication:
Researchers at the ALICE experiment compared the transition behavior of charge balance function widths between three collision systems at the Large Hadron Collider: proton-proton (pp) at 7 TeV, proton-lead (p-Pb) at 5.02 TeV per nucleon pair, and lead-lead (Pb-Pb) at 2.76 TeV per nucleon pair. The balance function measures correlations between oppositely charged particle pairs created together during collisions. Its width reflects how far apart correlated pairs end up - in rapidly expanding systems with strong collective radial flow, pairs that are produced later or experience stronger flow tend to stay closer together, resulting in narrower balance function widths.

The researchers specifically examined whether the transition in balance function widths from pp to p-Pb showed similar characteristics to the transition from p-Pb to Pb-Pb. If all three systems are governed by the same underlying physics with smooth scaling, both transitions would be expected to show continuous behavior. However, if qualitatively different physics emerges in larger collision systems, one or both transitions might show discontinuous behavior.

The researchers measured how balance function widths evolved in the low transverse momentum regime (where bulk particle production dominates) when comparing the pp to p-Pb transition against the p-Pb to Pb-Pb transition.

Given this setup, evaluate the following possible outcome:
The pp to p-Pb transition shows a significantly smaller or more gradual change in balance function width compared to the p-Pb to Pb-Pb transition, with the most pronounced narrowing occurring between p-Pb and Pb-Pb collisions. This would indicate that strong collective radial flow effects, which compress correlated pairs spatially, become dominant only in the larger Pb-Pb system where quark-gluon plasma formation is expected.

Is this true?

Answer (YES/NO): NO